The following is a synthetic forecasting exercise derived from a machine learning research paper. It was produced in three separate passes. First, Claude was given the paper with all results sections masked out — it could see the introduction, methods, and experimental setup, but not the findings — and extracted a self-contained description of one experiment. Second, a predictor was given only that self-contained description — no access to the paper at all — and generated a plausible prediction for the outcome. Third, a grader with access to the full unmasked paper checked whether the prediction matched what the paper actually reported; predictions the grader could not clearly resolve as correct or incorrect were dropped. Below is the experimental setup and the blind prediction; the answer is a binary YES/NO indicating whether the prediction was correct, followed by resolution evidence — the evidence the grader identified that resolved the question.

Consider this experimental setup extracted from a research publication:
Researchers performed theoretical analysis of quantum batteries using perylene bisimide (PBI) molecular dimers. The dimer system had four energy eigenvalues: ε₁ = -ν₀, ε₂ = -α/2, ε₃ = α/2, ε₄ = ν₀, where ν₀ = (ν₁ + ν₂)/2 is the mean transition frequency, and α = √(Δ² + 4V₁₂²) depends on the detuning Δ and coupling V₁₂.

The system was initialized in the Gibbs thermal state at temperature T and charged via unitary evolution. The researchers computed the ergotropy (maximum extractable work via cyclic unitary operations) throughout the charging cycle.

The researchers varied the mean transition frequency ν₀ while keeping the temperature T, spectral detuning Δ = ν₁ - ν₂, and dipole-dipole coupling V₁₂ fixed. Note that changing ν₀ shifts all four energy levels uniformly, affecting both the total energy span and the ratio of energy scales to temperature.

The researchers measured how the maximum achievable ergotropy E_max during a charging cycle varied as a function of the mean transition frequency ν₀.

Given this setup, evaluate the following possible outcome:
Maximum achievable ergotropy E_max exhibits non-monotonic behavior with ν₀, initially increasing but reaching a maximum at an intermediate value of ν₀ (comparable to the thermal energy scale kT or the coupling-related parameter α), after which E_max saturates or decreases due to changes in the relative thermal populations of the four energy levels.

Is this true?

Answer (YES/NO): NO